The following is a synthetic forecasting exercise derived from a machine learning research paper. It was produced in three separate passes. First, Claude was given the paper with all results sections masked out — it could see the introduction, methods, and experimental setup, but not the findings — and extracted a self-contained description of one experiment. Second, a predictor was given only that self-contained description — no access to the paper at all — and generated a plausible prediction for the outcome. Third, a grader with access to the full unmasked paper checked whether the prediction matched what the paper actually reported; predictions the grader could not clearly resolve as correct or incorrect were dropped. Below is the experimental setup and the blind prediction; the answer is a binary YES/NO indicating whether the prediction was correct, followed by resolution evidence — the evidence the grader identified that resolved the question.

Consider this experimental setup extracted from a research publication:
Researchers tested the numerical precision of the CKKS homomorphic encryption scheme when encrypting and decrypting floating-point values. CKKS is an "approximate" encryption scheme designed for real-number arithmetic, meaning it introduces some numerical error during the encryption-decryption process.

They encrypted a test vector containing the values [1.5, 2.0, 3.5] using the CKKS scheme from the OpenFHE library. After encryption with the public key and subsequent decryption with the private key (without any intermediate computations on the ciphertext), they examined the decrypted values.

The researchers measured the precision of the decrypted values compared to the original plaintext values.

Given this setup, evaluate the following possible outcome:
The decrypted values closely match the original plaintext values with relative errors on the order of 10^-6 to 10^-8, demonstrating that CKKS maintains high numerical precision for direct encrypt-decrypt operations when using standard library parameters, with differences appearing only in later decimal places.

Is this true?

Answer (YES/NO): YES